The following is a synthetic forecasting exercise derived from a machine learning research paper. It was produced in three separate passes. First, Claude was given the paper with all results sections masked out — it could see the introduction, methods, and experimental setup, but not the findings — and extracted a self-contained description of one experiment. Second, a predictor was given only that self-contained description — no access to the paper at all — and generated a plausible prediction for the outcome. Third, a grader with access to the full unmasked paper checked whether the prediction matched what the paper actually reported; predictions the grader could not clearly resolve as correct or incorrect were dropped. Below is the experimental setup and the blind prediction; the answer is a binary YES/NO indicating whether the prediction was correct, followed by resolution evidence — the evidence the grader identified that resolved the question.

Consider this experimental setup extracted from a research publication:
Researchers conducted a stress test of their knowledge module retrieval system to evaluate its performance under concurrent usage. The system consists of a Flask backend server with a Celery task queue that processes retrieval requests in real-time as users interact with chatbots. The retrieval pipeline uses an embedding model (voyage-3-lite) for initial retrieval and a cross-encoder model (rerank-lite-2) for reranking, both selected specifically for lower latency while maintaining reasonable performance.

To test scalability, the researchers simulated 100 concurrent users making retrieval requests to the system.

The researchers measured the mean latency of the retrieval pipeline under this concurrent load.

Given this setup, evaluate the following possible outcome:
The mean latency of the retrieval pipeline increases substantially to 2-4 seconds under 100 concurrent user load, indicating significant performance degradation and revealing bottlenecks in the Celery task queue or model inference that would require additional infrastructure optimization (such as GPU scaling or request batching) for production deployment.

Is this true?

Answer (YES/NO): NO